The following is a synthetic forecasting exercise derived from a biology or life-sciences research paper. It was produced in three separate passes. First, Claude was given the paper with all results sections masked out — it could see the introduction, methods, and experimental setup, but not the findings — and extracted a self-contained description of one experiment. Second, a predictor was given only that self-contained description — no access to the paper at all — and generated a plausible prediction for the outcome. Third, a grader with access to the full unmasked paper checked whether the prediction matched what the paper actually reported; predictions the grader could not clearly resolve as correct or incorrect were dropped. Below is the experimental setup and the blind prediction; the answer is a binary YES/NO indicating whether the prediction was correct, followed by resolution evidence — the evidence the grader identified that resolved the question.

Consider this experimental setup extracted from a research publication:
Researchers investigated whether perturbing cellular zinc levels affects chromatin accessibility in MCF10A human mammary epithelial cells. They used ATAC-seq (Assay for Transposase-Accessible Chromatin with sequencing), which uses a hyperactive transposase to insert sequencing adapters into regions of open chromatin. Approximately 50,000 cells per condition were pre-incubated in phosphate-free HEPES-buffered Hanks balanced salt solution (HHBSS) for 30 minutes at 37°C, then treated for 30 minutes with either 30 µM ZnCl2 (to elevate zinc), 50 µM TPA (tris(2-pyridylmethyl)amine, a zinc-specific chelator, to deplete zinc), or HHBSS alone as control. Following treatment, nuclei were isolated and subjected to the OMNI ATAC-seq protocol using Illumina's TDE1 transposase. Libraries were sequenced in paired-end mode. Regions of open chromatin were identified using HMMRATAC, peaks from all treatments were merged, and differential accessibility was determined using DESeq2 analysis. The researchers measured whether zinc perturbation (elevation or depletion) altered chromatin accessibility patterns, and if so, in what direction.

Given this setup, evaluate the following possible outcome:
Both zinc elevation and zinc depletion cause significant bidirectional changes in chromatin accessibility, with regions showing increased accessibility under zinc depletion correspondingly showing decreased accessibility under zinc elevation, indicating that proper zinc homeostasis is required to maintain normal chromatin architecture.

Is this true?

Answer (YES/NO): NO